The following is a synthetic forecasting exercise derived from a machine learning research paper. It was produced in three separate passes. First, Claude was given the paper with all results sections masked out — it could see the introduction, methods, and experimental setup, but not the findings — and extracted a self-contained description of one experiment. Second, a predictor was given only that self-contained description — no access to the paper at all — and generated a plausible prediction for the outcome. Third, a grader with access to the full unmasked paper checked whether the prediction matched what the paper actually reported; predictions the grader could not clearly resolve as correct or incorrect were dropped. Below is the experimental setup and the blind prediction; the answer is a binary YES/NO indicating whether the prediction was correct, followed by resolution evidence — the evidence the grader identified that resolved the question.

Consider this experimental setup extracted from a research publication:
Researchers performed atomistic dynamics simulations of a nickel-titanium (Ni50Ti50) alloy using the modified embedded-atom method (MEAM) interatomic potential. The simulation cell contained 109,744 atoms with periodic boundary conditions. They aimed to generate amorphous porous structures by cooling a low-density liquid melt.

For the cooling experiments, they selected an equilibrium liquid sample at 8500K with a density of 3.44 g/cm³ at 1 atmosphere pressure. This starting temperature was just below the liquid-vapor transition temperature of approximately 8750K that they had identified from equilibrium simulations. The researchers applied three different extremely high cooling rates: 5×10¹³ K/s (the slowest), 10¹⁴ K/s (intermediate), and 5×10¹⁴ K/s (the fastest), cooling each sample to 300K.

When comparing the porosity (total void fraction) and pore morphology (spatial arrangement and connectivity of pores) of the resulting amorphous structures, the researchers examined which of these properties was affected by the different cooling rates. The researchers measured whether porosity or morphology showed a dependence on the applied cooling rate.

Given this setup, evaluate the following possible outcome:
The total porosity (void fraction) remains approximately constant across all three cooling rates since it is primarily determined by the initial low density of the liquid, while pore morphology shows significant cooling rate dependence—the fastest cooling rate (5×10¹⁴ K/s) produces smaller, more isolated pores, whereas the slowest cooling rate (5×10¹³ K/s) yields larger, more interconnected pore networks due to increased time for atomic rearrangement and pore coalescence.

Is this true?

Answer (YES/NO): NO